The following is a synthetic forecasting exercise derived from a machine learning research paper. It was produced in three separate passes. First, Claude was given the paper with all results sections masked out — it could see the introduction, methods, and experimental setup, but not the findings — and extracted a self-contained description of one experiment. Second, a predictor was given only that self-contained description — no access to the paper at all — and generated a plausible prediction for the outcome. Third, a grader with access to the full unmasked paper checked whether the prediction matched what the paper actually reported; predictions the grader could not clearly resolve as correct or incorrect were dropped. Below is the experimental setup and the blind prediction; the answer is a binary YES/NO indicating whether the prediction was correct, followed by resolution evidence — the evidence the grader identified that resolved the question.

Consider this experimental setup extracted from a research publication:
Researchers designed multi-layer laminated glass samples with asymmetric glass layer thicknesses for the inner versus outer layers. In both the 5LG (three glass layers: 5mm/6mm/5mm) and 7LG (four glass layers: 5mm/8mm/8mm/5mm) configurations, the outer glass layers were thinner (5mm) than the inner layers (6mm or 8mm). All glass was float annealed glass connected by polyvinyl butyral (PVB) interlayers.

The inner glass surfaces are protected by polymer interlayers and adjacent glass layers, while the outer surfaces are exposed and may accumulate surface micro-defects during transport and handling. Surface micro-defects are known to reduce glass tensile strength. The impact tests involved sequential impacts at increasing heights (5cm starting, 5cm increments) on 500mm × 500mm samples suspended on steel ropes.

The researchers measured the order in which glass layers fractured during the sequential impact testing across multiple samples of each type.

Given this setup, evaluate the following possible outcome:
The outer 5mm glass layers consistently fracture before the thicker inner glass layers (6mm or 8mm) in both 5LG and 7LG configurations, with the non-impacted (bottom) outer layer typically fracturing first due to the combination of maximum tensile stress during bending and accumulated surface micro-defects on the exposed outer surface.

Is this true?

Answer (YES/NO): NO